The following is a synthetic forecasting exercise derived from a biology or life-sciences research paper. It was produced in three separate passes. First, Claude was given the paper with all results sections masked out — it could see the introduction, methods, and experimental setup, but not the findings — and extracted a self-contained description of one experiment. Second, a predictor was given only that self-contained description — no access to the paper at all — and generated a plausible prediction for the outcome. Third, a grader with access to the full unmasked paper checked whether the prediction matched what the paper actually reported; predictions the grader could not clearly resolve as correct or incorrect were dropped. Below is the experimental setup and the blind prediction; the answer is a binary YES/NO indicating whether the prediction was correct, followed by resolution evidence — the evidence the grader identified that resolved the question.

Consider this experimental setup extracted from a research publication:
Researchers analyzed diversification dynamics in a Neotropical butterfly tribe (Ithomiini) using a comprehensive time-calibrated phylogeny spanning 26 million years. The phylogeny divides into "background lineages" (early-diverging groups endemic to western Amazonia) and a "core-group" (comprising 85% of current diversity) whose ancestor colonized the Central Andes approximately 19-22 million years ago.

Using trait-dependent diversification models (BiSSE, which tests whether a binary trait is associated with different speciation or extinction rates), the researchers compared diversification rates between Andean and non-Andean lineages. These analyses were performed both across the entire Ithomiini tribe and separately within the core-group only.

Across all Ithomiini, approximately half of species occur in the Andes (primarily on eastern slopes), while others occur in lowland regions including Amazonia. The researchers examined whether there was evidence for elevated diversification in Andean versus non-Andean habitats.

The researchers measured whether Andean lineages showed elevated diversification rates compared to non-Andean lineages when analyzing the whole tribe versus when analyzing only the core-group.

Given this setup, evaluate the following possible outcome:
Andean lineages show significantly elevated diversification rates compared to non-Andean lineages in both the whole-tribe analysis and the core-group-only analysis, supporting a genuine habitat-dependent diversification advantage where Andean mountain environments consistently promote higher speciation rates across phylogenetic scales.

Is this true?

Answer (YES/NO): NO